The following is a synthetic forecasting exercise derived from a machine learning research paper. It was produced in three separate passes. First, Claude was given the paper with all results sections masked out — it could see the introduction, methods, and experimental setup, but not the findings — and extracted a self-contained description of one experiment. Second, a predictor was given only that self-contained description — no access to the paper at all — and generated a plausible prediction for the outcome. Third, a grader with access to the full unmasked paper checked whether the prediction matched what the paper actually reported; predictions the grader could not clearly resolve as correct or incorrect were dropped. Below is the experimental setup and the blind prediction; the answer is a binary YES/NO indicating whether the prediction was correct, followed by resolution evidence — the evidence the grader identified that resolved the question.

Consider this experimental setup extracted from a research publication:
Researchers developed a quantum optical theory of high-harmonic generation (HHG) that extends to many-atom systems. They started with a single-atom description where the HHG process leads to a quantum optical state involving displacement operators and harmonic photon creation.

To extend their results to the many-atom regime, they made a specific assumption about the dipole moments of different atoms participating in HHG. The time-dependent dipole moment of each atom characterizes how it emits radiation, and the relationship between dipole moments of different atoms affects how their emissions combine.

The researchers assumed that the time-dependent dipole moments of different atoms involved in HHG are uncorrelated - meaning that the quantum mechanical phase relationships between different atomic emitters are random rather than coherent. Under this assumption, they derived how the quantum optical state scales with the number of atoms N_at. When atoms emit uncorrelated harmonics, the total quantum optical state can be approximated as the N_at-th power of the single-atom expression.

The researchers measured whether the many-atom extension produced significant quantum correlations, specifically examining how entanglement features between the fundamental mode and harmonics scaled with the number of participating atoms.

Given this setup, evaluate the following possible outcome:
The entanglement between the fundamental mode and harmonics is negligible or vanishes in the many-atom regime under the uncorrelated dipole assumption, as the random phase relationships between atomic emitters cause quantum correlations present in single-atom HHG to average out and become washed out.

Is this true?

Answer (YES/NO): NO